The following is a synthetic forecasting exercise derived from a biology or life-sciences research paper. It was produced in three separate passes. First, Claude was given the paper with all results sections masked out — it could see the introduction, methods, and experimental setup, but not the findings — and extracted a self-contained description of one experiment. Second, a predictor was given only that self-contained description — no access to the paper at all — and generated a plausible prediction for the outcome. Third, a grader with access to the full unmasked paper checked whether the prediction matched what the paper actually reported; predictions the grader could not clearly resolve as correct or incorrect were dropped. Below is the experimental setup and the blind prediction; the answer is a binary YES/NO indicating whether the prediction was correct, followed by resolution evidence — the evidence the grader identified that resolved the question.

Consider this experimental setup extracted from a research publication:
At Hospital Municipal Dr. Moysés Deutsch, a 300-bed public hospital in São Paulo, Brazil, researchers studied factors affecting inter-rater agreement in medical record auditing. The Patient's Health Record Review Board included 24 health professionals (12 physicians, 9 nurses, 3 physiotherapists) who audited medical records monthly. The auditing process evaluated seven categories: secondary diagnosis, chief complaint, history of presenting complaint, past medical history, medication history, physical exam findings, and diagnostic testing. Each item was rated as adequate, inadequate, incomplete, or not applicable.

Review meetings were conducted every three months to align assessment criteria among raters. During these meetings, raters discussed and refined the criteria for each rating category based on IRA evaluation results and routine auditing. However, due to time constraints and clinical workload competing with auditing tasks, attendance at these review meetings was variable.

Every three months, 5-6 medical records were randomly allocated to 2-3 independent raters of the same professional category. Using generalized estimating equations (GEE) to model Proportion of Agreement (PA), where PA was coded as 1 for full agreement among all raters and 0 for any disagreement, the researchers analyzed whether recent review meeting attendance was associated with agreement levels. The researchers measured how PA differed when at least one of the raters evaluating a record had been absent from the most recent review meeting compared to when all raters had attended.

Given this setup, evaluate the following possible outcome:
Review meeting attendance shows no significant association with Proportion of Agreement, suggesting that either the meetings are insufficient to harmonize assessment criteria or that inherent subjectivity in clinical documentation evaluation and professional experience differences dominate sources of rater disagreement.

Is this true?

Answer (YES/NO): NO